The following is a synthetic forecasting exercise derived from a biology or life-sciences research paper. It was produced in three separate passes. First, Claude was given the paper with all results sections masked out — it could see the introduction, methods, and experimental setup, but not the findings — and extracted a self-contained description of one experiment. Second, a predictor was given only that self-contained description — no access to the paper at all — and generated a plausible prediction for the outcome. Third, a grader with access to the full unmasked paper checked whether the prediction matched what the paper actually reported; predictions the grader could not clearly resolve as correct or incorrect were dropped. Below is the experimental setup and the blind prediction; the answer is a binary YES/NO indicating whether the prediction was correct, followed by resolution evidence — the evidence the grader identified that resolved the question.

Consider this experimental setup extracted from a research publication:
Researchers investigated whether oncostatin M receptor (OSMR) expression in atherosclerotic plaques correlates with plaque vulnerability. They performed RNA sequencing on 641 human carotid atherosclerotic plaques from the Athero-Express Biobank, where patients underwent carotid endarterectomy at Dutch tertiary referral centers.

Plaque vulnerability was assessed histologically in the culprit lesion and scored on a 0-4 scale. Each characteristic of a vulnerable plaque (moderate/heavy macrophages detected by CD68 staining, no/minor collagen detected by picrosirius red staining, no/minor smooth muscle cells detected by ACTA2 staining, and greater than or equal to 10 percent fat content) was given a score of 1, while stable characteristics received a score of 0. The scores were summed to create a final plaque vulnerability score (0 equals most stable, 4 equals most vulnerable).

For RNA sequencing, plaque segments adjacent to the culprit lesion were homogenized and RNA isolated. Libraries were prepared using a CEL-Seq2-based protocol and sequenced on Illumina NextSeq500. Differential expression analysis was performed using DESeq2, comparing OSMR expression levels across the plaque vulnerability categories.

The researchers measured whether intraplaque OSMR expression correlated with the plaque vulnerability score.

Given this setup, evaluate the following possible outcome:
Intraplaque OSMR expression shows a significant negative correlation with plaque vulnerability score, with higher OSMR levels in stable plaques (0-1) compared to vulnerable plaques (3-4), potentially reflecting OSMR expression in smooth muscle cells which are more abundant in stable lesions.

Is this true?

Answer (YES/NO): NO